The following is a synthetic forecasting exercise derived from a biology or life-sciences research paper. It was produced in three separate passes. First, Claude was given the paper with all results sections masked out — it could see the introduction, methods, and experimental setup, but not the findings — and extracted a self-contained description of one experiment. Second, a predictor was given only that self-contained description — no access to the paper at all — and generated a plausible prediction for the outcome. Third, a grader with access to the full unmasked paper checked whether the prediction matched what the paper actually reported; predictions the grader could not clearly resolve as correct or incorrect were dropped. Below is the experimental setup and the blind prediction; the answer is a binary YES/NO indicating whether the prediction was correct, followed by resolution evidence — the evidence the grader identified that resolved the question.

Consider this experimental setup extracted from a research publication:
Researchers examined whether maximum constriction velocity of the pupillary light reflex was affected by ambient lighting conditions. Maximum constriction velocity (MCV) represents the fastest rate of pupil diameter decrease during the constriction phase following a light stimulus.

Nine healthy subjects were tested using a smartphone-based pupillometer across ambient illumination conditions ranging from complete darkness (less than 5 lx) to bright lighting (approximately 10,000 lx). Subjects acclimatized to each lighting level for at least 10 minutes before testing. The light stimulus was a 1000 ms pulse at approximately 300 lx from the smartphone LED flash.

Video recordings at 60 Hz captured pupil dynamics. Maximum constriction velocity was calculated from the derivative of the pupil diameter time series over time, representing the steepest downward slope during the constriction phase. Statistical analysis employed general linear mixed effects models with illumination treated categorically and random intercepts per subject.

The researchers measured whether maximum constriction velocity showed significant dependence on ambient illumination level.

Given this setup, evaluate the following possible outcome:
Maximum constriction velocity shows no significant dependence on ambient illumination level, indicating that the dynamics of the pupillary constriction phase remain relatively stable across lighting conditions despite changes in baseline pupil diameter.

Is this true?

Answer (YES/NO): NO